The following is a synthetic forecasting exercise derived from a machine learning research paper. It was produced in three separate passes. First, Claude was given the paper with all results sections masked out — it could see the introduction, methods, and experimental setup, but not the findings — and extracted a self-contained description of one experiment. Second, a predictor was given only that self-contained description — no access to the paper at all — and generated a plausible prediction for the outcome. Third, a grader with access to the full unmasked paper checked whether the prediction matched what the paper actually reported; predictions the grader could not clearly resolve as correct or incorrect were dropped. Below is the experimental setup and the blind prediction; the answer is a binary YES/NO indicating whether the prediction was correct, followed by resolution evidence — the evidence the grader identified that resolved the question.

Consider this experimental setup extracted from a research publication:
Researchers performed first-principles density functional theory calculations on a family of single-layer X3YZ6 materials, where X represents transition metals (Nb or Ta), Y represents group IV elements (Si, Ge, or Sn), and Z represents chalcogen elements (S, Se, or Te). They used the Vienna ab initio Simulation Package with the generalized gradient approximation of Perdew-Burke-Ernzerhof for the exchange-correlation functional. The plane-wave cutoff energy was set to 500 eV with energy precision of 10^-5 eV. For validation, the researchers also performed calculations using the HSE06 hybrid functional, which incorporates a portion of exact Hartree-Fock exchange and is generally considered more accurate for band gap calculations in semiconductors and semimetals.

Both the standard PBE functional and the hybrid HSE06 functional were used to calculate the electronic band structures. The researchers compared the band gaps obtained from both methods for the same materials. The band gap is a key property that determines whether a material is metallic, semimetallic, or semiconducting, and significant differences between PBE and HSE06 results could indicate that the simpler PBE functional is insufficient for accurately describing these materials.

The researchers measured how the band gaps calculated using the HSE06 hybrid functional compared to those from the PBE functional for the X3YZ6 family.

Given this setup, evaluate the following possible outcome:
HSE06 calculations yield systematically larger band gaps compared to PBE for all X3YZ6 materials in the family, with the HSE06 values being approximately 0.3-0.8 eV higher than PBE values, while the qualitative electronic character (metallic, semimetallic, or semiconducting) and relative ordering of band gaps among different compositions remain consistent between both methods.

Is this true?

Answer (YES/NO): NO